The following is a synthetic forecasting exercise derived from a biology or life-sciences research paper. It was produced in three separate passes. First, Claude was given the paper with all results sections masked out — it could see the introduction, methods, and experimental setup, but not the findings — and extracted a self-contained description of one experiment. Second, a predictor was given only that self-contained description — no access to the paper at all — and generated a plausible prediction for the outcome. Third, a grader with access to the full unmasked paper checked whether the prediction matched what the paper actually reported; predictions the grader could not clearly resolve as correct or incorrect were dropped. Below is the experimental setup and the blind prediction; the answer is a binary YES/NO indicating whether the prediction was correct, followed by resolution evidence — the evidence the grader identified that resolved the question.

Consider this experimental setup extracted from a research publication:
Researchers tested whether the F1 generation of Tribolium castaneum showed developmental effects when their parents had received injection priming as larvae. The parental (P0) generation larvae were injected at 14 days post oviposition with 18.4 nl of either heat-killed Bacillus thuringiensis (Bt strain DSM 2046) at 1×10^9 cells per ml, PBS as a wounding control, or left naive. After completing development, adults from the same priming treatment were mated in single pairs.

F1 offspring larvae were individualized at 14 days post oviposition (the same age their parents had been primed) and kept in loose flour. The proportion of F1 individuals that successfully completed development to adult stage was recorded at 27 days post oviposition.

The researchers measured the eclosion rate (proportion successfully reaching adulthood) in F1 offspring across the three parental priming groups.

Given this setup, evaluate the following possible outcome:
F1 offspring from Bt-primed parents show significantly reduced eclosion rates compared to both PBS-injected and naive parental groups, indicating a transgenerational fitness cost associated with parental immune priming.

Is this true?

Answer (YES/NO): NO